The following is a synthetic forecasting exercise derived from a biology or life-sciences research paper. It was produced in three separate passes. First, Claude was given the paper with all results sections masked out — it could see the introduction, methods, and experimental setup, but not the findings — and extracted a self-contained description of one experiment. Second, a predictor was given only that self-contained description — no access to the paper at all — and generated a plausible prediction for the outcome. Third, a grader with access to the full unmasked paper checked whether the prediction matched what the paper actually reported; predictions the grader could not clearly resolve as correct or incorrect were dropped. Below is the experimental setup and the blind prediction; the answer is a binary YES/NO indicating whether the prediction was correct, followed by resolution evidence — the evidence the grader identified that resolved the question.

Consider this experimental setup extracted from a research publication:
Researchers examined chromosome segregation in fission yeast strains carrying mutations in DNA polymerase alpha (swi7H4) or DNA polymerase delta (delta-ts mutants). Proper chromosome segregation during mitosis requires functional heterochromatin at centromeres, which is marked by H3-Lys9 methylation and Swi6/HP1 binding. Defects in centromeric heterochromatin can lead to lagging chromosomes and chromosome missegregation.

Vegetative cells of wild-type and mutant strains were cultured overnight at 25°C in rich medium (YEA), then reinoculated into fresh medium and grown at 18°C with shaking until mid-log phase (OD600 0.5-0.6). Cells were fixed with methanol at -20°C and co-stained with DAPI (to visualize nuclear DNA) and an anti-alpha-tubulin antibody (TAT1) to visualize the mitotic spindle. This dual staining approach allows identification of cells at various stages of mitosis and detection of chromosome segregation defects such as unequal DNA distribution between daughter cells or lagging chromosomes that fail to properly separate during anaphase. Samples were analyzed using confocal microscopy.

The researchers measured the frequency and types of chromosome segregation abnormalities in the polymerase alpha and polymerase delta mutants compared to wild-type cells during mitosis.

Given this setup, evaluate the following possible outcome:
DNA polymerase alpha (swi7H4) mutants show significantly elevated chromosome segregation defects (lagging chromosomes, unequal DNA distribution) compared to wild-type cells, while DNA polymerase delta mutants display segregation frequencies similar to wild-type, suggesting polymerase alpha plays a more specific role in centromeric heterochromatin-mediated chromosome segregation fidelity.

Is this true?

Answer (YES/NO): NO